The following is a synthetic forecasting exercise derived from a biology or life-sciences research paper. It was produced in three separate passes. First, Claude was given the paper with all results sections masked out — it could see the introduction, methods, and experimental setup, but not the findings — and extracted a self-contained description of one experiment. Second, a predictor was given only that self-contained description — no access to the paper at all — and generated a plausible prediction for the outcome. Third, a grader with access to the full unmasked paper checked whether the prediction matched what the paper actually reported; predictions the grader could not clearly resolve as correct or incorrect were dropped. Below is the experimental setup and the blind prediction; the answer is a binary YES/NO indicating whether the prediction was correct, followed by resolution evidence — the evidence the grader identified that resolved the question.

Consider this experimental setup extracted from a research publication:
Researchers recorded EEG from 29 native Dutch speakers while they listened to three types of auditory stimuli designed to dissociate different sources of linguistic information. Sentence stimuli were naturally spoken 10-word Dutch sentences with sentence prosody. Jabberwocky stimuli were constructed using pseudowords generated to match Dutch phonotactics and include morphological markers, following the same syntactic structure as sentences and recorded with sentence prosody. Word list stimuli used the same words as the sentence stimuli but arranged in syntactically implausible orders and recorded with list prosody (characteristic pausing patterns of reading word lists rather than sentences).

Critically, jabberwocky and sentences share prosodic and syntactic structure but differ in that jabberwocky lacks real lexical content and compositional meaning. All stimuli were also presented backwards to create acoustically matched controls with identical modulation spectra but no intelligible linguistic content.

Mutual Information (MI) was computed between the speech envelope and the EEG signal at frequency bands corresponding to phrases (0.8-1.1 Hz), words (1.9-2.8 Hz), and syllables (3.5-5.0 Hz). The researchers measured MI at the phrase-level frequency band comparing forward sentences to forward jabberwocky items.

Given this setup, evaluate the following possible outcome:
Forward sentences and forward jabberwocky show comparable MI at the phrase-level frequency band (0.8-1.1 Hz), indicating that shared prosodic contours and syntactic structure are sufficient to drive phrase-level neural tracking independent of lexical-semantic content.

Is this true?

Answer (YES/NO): NO